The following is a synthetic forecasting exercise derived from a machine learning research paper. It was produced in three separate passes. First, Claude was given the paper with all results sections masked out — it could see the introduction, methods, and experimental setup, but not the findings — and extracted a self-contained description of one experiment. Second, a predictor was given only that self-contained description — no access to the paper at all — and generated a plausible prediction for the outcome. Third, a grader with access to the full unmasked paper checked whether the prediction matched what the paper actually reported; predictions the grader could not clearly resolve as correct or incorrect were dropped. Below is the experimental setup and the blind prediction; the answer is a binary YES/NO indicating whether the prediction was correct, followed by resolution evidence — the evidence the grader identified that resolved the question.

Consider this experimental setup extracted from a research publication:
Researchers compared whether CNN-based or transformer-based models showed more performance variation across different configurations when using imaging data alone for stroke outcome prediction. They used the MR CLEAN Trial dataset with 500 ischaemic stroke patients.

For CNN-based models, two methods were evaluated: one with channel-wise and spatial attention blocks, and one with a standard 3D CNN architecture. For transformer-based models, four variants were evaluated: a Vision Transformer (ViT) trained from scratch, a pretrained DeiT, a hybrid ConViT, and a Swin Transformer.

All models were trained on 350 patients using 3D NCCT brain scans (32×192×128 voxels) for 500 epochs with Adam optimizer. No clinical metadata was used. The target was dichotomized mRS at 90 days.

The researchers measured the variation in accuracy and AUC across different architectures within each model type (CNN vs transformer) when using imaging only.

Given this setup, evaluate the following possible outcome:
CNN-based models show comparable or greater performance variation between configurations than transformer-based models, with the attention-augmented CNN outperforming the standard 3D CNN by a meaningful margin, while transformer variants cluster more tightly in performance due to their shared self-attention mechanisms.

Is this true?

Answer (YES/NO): NO